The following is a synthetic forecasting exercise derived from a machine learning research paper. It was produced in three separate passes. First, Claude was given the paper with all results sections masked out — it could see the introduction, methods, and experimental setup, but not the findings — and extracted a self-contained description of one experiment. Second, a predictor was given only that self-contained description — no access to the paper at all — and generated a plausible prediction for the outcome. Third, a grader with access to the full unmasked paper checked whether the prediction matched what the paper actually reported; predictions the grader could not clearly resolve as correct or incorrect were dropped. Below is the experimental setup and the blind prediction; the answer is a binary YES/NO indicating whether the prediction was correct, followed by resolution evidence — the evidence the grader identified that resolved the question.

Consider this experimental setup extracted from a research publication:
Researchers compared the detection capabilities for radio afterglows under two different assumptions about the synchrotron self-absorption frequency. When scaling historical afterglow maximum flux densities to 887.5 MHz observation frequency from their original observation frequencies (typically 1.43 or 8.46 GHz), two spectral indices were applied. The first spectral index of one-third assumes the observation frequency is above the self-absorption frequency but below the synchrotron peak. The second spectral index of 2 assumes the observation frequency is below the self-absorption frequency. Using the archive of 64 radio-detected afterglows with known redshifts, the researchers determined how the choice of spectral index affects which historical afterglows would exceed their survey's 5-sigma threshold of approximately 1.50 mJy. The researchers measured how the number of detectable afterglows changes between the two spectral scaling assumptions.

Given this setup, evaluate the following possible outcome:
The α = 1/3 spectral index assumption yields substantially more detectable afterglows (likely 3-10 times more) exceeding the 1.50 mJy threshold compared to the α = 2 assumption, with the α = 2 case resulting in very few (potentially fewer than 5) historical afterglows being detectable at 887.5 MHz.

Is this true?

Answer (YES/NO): NO